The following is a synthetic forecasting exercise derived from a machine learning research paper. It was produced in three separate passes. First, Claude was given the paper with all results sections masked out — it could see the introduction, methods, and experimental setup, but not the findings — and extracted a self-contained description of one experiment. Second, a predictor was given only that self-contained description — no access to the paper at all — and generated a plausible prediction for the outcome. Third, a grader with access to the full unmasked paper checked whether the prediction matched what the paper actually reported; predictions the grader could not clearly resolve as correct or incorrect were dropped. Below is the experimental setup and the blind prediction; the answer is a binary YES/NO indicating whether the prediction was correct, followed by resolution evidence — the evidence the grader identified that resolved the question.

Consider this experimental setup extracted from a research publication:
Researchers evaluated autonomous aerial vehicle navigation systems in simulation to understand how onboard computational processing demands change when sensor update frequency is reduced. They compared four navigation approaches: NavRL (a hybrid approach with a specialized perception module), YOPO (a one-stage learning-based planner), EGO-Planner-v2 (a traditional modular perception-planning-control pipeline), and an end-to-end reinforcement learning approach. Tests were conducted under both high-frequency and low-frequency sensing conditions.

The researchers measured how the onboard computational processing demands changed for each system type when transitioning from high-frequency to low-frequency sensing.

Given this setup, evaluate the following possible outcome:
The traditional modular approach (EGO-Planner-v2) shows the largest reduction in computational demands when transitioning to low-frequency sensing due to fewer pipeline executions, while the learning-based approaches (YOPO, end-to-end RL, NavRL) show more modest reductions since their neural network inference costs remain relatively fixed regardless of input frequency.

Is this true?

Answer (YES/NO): NO